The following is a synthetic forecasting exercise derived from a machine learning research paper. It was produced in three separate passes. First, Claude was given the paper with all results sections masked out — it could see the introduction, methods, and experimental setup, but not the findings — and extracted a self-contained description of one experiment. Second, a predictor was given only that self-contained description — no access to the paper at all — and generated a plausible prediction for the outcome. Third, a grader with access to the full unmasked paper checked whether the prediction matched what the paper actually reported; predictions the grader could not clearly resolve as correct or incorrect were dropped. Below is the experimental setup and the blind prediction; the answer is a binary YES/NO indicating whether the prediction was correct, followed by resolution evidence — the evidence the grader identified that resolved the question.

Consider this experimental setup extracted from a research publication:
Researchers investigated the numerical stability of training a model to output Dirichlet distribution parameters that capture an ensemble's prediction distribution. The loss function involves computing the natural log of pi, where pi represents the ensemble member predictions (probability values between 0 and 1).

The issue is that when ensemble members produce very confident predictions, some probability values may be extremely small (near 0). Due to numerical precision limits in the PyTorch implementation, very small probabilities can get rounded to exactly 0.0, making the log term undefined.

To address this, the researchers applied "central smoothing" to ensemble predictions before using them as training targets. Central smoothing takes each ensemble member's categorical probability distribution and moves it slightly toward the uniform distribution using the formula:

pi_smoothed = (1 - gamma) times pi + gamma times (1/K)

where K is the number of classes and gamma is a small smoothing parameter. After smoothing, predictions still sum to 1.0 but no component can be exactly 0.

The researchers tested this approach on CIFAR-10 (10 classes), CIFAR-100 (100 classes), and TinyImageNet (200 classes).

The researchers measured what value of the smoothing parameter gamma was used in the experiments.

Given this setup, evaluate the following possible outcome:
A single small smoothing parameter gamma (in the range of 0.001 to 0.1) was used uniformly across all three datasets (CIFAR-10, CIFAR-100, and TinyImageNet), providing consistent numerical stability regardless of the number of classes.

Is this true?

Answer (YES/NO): NO